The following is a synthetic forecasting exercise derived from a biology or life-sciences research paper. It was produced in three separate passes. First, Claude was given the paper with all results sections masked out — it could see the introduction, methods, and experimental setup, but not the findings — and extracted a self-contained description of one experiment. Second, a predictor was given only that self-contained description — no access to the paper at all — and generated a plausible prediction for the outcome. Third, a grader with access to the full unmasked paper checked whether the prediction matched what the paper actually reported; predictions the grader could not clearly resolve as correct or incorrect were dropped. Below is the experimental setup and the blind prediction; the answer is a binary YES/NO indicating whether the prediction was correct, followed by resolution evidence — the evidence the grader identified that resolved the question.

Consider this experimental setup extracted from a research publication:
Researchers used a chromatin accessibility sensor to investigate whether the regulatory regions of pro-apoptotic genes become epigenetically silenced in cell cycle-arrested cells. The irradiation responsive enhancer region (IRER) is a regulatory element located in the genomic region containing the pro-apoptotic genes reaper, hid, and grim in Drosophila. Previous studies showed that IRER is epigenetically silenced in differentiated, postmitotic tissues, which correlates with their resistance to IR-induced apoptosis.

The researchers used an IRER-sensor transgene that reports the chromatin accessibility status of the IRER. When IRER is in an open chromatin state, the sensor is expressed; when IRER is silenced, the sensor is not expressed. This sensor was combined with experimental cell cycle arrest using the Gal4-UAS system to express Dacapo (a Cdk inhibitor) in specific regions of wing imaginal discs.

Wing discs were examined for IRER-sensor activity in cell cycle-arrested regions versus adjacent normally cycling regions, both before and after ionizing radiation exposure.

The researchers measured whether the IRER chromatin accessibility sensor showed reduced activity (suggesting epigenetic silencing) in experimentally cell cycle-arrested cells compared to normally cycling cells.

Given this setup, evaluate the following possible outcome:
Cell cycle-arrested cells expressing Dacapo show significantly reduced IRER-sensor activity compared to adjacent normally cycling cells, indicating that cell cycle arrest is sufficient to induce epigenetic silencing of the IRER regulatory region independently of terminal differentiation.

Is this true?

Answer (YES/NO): NO